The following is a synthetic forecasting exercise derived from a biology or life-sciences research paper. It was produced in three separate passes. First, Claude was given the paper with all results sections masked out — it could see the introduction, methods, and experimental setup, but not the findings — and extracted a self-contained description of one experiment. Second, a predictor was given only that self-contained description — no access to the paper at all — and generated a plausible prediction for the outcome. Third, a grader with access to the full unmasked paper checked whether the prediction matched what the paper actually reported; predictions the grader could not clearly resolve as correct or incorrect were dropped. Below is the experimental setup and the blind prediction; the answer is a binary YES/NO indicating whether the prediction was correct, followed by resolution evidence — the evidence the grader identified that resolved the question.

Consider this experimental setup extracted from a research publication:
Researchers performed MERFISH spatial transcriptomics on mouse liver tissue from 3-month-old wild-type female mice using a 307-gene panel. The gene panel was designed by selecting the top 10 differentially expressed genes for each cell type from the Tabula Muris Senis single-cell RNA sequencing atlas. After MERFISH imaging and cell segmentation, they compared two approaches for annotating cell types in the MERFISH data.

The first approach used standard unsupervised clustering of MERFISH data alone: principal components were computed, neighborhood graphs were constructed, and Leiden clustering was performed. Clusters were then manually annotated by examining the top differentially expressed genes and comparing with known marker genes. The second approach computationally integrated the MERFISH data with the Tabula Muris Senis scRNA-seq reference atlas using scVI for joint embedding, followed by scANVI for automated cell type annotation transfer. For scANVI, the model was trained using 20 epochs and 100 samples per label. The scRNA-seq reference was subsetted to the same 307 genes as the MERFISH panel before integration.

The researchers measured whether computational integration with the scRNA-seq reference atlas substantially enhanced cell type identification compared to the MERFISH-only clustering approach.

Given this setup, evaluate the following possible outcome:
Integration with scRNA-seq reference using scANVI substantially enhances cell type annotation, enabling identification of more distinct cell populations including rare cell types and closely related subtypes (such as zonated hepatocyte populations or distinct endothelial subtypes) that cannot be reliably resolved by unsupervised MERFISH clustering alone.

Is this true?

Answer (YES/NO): NO